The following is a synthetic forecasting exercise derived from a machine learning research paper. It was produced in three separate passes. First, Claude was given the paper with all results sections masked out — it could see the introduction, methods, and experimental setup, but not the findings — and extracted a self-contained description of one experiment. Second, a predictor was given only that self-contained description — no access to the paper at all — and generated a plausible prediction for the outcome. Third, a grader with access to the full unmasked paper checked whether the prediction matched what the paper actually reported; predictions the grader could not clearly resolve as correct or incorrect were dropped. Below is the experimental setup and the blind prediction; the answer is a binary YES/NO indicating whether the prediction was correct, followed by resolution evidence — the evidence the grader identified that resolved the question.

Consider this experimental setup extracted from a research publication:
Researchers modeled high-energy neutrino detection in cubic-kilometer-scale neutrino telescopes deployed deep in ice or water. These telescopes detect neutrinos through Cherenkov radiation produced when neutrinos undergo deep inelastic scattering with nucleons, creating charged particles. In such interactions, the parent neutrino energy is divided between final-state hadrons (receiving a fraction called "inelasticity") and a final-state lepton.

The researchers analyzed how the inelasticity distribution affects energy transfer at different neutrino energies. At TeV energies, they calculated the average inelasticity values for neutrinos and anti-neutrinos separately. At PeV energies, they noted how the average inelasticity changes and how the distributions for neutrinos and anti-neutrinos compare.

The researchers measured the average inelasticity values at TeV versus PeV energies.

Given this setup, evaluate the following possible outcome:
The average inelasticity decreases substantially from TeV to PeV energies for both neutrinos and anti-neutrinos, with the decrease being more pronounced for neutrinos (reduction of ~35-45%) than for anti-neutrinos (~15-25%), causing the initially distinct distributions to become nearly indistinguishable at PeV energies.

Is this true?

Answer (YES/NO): NO